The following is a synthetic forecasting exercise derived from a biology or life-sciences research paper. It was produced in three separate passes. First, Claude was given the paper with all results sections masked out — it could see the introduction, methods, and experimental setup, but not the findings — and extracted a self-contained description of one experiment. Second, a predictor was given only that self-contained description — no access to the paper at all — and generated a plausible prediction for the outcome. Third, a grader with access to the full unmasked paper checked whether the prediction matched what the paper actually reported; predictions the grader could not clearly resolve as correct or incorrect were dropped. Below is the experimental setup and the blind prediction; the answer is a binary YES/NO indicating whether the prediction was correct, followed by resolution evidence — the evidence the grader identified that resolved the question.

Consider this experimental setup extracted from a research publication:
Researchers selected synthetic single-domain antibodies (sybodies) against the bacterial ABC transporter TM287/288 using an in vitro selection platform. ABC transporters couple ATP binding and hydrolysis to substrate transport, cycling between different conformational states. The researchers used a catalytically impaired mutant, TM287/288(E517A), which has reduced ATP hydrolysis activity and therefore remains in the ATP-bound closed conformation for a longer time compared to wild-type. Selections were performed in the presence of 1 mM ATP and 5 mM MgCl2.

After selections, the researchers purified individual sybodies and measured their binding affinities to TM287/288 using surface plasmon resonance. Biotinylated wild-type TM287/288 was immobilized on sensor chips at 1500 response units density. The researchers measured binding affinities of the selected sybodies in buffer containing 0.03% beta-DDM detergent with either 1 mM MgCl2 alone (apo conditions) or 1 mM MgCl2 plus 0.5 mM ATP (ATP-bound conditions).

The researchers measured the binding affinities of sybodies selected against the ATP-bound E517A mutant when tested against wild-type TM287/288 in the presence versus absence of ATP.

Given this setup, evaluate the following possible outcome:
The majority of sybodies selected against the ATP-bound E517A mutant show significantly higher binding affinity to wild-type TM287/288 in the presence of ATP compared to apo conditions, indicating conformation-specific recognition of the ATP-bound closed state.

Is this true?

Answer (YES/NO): YES